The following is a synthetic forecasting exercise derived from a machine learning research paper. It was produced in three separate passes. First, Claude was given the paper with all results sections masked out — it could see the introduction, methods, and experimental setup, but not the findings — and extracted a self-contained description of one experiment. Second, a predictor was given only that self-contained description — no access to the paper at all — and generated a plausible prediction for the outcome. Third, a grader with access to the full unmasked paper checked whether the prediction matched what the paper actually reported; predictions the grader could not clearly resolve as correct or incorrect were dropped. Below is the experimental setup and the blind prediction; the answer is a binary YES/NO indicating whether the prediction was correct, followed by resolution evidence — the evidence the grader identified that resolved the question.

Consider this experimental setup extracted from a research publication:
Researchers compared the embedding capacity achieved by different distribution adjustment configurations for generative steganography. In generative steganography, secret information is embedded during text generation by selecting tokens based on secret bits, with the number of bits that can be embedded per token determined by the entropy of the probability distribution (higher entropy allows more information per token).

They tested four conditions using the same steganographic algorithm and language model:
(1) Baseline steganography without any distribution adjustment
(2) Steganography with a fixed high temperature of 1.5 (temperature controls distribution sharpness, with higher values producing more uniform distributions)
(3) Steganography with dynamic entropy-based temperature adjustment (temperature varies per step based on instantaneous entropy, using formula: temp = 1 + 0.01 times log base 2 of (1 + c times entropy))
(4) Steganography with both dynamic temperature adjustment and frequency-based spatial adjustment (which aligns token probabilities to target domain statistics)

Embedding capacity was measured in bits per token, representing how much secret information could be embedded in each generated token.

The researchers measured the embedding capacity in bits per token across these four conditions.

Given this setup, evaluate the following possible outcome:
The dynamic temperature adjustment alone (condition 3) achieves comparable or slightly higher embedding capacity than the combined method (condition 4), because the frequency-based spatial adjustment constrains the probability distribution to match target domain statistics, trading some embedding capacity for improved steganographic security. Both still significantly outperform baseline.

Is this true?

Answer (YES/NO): YES